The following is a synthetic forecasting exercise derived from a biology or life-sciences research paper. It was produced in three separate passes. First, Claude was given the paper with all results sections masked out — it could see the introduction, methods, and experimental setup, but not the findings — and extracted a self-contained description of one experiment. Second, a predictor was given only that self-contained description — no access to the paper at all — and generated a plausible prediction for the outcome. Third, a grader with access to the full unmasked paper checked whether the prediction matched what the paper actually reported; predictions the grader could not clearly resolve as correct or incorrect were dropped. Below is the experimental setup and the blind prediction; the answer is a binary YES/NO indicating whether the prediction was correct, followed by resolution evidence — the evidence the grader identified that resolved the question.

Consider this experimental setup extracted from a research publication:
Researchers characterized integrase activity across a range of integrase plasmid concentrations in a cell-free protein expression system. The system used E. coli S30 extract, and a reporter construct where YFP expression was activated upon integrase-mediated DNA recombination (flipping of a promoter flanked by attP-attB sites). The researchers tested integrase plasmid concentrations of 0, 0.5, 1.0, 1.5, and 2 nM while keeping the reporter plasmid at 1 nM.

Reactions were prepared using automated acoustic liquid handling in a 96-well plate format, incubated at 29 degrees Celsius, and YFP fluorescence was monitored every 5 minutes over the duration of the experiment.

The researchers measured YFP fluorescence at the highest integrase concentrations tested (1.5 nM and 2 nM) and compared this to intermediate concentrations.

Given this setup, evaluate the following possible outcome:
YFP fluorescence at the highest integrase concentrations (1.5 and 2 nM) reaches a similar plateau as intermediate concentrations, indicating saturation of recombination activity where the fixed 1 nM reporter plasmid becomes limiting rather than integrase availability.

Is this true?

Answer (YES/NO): NO